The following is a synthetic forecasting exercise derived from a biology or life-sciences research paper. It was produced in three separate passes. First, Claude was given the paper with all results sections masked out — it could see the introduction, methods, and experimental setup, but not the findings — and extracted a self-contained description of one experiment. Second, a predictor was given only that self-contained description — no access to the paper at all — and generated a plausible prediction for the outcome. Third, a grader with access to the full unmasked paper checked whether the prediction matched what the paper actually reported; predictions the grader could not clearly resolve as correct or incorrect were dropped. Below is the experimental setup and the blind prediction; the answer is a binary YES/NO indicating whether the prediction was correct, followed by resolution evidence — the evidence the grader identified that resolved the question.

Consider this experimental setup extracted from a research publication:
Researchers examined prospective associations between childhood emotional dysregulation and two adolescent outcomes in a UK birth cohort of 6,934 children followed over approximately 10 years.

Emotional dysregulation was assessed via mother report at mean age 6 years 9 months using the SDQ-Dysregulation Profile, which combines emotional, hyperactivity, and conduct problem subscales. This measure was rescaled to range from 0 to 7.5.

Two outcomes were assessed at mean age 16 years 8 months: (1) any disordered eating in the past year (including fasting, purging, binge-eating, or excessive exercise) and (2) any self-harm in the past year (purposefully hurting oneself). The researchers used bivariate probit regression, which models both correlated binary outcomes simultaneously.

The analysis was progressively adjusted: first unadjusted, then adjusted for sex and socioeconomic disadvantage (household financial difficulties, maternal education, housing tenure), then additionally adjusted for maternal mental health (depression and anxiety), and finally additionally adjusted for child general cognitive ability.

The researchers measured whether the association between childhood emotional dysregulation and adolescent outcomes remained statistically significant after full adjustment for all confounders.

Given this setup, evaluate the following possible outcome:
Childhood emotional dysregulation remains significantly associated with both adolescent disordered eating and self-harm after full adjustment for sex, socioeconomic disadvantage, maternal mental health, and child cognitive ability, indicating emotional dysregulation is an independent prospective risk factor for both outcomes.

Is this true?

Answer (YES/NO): YES